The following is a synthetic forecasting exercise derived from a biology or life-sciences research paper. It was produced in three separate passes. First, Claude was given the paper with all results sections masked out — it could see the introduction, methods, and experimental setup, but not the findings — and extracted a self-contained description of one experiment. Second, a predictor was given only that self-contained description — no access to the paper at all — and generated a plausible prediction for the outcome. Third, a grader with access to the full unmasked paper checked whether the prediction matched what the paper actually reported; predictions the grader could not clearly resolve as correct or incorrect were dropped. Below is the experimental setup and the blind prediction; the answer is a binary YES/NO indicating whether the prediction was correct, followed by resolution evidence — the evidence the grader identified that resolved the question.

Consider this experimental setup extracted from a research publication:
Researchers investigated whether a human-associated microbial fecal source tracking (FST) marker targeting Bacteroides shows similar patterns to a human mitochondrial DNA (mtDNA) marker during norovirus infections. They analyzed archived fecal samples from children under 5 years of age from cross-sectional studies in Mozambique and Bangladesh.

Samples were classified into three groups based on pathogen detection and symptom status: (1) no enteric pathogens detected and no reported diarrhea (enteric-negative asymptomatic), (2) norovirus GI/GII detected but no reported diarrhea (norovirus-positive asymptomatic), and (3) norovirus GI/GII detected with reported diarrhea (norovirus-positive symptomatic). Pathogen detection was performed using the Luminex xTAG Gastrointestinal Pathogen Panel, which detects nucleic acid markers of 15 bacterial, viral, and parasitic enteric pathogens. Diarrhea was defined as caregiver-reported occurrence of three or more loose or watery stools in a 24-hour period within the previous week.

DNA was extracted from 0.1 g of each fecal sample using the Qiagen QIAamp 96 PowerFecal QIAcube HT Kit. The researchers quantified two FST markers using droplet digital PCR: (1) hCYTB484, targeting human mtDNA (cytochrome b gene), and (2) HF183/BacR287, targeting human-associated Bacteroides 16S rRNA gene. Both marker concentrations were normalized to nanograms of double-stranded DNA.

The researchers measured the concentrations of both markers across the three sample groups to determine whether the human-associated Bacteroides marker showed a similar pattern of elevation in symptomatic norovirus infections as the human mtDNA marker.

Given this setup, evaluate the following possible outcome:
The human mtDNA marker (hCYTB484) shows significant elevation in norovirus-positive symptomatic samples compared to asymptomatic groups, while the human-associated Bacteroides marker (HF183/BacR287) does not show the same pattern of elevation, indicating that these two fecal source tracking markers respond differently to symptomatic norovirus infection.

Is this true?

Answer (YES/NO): YES